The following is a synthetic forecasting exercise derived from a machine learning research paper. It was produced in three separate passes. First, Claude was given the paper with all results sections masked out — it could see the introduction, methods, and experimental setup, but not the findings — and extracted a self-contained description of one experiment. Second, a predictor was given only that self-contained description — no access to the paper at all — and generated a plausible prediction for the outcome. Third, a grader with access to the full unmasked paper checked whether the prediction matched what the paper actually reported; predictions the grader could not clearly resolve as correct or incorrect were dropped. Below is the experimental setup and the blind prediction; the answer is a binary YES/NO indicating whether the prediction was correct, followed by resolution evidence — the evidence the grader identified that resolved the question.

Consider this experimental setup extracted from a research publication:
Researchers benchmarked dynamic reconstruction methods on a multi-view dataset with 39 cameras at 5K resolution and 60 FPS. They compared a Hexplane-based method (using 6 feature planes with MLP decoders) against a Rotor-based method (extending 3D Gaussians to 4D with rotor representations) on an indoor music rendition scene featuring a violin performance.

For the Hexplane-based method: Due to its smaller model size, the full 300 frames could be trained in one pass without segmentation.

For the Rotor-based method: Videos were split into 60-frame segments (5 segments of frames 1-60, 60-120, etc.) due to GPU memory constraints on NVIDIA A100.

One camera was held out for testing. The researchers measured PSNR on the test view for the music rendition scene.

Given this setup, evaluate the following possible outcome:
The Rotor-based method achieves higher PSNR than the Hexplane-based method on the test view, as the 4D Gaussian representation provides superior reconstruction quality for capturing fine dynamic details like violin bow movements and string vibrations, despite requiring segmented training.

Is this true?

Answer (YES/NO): NO